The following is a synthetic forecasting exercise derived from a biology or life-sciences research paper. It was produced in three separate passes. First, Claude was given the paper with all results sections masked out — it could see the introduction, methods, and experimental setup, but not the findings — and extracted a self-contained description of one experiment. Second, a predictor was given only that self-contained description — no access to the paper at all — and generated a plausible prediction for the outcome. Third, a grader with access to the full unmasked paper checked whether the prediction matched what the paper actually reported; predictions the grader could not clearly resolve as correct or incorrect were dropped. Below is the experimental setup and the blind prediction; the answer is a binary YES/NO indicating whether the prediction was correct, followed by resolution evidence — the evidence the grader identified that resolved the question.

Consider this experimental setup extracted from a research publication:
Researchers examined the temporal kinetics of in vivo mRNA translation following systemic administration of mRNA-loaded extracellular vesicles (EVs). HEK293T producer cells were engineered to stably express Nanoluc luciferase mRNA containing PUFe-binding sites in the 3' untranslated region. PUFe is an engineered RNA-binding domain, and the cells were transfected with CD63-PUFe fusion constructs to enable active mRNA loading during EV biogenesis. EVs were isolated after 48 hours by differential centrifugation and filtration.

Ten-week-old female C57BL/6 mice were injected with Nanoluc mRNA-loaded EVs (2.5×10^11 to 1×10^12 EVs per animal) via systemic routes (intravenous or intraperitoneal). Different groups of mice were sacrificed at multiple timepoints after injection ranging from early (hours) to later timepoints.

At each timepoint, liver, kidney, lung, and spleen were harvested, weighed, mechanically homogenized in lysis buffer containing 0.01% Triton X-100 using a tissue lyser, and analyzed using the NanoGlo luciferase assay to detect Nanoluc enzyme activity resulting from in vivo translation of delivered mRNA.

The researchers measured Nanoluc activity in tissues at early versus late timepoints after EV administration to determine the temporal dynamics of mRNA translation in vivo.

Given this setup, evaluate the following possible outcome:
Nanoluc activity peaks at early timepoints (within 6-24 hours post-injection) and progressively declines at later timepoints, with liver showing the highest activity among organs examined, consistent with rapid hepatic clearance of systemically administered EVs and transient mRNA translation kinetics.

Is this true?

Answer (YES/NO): NO